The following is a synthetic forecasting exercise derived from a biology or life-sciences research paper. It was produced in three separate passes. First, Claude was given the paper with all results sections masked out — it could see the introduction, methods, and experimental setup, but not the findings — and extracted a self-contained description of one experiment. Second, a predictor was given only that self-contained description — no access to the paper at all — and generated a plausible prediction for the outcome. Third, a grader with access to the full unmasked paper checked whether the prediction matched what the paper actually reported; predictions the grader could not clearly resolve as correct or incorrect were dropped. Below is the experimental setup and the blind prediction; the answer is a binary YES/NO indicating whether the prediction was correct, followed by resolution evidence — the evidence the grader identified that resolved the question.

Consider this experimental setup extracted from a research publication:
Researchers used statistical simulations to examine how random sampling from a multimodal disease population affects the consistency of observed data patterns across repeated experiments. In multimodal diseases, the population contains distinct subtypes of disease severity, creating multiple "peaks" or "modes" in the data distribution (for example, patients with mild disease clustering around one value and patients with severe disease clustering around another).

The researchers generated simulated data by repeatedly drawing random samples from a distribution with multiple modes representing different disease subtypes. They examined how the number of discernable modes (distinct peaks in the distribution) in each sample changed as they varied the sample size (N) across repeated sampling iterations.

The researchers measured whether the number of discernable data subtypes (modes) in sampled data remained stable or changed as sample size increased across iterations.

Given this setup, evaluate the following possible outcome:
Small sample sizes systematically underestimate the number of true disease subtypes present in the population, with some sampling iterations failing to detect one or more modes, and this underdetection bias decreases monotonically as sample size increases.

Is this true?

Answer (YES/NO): NO